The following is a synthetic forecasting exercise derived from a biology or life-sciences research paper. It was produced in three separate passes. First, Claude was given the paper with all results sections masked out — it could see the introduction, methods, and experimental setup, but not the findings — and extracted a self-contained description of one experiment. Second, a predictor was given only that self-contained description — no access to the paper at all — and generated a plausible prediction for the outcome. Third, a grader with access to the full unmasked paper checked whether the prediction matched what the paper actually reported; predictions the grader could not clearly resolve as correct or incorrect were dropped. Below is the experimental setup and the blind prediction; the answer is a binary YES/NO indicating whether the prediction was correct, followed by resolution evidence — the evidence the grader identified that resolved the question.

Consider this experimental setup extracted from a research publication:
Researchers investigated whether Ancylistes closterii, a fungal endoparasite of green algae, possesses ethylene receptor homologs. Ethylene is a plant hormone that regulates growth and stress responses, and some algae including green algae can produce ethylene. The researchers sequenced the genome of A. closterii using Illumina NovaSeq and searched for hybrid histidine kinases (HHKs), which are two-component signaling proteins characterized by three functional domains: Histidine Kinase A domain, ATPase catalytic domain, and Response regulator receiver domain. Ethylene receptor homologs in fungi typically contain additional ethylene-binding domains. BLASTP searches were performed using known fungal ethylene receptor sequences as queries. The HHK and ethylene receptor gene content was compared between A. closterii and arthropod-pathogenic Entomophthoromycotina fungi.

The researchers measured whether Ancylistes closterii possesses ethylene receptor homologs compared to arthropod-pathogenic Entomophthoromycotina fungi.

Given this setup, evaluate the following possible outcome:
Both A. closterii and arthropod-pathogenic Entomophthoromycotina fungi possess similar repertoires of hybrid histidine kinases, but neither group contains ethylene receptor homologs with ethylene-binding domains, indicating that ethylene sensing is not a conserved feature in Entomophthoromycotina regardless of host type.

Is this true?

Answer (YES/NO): NO